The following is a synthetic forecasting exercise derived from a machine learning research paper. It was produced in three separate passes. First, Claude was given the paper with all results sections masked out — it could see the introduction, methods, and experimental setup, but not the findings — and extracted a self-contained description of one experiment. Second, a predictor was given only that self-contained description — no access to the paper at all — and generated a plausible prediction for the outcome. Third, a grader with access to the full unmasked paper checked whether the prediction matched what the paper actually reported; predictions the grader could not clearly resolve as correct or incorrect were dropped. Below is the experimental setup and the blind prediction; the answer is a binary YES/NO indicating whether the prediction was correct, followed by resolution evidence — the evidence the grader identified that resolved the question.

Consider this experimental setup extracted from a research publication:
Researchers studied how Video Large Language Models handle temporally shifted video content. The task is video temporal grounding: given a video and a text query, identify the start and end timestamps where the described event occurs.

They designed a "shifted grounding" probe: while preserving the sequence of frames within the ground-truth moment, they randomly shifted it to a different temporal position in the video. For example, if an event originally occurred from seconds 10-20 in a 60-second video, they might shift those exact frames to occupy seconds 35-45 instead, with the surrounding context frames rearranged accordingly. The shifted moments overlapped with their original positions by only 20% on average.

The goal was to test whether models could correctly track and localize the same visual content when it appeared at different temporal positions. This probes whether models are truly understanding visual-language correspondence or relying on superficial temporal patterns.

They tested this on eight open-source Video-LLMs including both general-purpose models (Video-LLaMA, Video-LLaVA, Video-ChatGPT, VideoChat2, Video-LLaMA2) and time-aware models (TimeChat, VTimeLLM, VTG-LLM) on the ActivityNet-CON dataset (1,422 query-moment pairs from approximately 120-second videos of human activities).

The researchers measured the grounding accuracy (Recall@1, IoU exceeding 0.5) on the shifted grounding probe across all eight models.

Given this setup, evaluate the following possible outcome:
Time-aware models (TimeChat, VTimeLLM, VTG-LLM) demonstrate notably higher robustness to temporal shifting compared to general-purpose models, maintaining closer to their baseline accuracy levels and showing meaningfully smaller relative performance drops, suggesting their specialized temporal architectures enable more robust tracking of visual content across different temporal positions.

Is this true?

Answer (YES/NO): NO